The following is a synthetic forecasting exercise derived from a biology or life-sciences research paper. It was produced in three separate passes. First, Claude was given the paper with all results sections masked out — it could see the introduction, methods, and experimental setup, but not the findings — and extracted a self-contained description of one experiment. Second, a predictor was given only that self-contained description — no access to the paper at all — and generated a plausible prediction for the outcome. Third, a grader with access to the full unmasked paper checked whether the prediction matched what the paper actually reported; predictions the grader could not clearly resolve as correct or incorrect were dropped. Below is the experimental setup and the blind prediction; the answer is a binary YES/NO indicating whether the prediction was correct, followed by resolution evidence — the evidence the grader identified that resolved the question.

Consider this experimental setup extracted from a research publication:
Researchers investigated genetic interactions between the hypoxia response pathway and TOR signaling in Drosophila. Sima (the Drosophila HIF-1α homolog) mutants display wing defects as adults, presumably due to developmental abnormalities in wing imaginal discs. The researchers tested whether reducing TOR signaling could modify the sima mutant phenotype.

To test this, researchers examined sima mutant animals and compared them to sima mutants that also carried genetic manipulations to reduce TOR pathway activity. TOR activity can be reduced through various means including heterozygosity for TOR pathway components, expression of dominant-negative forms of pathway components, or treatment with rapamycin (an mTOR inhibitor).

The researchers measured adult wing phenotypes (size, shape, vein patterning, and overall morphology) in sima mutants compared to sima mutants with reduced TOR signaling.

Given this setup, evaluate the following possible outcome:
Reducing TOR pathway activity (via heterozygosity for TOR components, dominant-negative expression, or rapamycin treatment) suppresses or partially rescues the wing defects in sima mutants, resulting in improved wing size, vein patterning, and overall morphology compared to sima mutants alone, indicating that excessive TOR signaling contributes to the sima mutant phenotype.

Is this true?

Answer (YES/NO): YES